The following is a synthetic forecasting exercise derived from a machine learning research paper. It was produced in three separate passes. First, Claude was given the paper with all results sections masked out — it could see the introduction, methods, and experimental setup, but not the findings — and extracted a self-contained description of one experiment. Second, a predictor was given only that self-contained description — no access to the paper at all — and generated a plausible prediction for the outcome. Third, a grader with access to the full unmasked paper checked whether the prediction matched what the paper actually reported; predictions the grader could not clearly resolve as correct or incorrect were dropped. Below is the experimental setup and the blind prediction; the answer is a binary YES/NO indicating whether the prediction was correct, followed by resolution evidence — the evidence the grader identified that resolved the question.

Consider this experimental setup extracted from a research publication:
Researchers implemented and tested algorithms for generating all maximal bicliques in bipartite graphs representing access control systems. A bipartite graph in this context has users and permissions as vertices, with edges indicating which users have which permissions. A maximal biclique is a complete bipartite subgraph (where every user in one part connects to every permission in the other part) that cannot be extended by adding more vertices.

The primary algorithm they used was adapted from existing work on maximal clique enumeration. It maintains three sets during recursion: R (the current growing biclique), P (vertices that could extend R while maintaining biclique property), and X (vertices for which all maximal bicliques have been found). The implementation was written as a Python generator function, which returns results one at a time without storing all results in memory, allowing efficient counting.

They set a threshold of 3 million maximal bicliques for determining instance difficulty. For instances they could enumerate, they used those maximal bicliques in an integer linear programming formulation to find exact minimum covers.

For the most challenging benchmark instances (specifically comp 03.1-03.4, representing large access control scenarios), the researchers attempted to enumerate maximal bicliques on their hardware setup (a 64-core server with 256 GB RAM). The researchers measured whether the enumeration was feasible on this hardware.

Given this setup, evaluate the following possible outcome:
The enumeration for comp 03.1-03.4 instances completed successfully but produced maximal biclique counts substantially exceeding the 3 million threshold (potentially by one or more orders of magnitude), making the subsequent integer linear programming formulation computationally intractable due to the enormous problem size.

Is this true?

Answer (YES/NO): NO